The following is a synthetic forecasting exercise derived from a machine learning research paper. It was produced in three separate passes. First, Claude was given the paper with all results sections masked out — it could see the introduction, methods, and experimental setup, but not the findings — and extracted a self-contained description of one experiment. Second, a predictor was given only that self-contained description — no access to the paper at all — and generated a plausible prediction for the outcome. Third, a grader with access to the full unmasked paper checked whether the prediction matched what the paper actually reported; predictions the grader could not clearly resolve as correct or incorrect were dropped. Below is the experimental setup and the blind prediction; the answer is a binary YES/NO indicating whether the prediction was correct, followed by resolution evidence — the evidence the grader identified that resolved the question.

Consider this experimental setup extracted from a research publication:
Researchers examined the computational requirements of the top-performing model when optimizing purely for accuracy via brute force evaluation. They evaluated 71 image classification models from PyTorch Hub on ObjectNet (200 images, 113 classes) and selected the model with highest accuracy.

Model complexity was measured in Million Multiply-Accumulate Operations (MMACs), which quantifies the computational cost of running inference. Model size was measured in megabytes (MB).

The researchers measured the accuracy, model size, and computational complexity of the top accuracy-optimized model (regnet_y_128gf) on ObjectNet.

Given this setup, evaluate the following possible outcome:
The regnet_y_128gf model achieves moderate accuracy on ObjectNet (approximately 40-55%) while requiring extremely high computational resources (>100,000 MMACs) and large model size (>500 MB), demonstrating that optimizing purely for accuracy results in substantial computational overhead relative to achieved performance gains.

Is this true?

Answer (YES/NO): YES